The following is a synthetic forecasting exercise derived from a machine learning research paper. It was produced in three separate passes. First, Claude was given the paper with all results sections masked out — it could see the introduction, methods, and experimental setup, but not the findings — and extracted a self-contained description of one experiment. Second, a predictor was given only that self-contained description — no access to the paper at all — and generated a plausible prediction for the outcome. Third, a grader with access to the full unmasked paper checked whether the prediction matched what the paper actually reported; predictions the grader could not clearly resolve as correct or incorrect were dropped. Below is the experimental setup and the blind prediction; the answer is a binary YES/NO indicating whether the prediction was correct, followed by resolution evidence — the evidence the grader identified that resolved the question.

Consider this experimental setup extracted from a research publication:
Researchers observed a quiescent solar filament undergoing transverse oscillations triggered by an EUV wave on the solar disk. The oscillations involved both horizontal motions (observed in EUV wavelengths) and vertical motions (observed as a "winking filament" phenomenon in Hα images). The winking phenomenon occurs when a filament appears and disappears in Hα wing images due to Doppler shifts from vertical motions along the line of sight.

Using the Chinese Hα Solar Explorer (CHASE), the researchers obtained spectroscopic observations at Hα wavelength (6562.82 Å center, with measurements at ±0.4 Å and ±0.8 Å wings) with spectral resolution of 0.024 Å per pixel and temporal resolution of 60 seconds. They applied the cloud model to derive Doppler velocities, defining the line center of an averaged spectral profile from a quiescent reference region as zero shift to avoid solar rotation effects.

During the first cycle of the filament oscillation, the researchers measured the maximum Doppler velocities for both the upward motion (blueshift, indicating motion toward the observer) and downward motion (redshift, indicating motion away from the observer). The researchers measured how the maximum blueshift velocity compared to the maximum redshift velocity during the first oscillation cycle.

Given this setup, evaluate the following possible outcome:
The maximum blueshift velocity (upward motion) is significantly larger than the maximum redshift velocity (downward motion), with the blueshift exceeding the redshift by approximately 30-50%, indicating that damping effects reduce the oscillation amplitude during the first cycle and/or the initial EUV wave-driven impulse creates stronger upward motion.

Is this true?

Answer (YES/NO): NO